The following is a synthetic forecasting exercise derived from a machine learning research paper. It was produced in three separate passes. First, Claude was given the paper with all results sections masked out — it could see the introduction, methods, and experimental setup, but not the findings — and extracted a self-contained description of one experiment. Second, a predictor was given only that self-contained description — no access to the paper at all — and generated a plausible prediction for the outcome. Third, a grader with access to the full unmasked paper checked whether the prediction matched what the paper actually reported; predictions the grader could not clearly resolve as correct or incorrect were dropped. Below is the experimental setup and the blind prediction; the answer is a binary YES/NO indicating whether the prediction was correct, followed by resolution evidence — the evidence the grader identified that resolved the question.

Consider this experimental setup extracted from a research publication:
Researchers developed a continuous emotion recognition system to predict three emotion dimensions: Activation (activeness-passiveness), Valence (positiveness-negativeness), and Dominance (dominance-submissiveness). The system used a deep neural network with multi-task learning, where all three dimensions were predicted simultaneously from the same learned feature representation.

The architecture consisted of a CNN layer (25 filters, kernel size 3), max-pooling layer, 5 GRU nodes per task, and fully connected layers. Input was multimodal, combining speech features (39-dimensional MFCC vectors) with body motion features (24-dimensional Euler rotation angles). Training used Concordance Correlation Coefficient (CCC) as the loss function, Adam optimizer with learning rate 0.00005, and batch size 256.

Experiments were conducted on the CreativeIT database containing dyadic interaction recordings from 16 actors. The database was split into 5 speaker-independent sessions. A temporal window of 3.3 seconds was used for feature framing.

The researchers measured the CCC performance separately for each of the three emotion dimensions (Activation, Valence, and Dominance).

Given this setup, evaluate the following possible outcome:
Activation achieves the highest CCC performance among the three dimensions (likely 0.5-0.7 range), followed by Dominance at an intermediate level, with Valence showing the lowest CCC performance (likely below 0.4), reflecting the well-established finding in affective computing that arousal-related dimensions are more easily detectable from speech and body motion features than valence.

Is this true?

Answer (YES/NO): NO